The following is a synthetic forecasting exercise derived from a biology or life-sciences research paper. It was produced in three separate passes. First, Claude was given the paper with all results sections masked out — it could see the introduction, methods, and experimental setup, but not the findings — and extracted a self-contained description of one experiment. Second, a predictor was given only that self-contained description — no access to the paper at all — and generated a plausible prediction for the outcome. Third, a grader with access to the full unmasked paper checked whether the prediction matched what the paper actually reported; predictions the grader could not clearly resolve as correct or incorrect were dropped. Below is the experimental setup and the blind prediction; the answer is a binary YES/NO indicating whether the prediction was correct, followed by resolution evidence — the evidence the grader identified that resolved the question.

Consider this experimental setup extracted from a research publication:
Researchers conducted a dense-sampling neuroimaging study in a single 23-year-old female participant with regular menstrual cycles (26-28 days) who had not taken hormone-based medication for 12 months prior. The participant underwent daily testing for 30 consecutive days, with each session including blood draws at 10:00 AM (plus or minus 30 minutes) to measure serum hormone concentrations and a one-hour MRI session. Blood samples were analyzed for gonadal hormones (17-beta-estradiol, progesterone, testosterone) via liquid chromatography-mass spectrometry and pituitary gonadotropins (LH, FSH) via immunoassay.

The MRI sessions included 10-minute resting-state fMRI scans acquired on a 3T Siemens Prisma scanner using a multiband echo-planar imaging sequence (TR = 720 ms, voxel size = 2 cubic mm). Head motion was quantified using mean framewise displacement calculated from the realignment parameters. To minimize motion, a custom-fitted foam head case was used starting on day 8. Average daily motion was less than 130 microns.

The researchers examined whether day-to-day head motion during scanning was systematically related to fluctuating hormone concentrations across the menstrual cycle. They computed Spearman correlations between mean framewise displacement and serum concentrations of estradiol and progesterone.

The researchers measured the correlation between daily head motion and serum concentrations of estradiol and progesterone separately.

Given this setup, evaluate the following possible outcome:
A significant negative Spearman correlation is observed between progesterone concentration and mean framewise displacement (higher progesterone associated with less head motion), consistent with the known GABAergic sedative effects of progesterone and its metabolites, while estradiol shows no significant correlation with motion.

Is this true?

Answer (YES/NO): NO